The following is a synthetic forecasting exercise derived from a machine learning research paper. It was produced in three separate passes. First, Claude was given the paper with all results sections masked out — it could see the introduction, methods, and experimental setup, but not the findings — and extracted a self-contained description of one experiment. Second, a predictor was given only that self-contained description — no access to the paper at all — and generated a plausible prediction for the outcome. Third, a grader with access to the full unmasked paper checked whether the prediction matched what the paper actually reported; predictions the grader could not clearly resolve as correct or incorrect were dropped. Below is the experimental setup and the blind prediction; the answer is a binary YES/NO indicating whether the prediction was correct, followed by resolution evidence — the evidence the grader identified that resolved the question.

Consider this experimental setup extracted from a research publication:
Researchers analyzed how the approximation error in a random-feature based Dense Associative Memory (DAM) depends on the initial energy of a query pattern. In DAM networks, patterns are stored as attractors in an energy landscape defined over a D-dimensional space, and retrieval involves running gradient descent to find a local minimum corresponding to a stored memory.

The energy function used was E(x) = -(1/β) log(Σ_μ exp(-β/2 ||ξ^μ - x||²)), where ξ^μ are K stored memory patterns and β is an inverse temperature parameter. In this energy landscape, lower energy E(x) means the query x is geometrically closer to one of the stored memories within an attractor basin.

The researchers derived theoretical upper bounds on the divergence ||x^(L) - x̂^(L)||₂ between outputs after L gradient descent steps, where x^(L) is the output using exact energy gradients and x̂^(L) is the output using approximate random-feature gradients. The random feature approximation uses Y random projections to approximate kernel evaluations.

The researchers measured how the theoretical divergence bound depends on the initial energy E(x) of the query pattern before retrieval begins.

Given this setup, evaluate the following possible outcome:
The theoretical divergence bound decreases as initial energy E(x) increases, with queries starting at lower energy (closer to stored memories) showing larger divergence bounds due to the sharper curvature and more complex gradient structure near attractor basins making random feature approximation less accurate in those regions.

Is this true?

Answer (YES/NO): NO